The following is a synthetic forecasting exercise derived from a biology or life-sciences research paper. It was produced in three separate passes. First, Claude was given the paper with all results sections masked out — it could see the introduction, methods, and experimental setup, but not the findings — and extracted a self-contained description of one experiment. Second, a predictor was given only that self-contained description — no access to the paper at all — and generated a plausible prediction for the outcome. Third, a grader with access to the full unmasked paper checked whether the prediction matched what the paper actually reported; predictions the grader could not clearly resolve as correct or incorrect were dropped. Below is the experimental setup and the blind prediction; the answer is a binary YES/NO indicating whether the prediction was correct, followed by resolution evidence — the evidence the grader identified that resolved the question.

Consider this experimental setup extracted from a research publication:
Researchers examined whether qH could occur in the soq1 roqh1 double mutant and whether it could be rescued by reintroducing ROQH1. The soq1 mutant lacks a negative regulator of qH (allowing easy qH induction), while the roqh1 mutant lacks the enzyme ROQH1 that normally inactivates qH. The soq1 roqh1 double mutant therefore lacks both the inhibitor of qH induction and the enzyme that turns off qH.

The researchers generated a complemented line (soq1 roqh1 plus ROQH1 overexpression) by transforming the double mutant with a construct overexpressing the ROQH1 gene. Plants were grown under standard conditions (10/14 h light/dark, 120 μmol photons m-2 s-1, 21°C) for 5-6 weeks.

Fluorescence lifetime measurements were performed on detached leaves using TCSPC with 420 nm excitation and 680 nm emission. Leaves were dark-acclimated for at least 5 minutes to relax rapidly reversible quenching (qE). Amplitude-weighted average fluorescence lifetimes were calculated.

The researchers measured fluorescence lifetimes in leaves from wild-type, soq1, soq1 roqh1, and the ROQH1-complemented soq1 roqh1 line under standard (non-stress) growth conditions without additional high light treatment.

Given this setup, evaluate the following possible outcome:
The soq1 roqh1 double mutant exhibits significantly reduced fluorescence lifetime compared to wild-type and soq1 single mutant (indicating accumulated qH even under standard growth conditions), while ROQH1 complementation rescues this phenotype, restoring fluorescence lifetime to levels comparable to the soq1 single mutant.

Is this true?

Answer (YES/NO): YES